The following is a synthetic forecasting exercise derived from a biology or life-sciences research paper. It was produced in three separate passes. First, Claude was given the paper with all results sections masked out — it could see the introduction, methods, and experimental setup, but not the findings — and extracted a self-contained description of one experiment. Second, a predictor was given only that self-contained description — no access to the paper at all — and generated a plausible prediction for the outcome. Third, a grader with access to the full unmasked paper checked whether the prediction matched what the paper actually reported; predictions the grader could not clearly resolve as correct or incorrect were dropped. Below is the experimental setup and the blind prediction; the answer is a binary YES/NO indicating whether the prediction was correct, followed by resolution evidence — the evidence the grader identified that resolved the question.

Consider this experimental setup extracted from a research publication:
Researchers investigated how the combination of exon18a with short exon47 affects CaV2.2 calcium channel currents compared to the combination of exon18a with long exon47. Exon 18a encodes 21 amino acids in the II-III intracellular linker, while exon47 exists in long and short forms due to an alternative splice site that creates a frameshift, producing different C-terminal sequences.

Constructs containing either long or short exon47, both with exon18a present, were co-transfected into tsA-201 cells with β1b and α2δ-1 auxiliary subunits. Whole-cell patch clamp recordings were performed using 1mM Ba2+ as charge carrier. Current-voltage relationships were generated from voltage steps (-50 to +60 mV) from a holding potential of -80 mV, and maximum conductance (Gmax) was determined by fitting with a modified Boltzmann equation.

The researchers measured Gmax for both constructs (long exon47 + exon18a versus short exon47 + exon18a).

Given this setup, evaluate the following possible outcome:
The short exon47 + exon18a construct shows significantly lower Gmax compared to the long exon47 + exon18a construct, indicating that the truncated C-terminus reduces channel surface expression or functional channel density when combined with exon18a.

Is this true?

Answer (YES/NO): YES